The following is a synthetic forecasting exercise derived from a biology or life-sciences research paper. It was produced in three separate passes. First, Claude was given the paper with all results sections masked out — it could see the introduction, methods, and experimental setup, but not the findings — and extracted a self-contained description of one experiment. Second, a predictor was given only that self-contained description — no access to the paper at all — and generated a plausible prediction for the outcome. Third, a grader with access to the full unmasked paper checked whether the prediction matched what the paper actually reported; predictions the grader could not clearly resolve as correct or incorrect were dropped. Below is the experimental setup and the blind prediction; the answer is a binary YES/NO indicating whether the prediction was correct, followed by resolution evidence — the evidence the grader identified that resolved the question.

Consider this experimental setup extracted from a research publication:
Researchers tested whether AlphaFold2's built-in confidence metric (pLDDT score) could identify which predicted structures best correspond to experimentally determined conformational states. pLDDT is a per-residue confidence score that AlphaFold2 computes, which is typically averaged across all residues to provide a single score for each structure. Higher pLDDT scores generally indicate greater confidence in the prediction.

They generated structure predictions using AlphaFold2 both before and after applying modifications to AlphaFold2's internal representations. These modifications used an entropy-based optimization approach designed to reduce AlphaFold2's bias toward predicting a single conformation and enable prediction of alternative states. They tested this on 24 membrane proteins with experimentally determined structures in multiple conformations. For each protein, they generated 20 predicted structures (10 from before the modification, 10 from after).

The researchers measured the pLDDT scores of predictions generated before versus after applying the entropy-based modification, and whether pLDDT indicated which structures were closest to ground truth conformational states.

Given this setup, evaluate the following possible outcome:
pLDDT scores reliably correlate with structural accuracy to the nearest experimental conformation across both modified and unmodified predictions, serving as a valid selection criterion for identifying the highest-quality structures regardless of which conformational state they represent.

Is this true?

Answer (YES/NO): NO